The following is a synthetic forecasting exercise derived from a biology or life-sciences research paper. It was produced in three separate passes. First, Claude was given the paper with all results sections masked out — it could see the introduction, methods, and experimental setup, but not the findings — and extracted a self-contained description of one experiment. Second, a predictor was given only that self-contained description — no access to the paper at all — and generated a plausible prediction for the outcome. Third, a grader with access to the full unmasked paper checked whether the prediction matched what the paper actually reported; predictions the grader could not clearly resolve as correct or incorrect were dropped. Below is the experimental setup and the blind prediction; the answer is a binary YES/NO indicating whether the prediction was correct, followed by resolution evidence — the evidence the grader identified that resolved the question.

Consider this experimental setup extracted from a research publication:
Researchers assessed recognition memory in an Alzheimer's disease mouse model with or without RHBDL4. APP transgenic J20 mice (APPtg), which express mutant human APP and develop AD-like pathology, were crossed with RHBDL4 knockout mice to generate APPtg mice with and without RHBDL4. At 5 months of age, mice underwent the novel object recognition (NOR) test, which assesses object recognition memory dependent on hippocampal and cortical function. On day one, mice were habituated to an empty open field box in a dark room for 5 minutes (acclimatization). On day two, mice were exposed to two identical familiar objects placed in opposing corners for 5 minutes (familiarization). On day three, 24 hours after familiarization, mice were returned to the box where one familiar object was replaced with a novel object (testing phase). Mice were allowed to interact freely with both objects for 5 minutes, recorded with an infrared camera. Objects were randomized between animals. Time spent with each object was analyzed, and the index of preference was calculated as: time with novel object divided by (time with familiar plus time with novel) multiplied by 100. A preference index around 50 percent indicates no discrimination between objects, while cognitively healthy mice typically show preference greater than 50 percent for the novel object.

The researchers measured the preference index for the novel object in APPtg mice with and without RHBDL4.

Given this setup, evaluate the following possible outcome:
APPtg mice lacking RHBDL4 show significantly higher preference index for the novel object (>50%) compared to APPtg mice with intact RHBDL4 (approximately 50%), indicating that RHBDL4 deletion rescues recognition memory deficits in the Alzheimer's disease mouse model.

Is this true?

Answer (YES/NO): NO